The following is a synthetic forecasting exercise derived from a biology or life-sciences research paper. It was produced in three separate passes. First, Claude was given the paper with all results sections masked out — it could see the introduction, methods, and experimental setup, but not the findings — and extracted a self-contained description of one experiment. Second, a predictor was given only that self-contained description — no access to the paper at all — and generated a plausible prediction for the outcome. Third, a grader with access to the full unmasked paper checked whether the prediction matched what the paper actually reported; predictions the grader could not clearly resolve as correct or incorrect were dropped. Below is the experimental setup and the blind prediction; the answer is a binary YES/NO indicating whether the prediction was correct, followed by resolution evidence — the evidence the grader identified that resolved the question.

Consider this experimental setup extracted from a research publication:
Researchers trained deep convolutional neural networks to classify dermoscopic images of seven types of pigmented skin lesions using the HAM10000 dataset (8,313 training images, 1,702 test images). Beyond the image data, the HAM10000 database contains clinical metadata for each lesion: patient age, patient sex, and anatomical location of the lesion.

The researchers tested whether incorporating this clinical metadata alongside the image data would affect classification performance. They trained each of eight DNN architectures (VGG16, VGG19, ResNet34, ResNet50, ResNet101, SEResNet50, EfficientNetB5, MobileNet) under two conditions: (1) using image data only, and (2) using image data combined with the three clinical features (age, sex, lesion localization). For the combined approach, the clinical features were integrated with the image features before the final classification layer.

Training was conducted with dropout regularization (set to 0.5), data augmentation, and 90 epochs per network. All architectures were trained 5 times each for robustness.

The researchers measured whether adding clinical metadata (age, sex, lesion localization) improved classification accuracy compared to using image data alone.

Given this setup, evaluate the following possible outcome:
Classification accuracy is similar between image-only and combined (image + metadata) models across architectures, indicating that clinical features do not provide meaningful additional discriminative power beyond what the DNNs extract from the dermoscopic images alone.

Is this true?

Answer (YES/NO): NO